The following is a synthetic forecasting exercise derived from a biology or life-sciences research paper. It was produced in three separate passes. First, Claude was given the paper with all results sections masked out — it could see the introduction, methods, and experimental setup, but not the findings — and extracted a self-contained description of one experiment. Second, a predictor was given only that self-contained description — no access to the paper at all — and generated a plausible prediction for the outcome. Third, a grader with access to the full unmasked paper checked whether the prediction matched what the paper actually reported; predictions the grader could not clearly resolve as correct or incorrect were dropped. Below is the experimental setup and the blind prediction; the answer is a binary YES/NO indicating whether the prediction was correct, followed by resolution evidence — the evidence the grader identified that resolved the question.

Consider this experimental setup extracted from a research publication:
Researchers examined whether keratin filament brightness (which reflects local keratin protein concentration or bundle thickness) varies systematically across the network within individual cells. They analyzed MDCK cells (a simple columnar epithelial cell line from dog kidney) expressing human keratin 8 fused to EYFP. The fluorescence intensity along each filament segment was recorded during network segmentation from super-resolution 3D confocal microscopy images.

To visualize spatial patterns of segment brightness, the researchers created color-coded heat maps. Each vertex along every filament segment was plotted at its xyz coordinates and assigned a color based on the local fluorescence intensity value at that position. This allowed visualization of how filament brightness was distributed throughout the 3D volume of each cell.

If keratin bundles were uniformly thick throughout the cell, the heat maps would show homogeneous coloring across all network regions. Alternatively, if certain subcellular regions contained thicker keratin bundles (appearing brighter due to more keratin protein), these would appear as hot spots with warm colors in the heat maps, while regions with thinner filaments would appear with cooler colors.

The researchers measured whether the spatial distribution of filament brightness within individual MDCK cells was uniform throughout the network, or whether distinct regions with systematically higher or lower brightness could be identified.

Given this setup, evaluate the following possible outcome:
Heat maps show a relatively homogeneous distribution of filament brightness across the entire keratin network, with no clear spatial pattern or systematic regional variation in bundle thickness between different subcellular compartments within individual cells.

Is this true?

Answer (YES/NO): NO